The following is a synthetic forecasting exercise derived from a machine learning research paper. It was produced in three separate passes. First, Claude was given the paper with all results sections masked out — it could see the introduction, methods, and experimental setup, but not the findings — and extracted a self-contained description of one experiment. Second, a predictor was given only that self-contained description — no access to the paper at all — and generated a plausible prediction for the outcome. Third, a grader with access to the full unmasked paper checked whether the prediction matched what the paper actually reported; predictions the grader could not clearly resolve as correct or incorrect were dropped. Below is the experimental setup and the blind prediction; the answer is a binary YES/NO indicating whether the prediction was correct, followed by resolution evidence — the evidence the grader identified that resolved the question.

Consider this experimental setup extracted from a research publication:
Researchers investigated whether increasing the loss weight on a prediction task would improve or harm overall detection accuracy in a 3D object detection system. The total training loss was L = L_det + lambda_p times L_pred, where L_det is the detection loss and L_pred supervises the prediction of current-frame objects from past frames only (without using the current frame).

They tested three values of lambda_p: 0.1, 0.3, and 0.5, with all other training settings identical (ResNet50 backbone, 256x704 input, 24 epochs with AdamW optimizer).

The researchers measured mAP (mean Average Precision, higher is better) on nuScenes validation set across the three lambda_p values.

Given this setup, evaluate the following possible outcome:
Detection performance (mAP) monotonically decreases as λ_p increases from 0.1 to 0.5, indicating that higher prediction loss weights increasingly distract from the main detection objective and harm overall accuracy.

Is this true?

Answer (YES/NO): NO